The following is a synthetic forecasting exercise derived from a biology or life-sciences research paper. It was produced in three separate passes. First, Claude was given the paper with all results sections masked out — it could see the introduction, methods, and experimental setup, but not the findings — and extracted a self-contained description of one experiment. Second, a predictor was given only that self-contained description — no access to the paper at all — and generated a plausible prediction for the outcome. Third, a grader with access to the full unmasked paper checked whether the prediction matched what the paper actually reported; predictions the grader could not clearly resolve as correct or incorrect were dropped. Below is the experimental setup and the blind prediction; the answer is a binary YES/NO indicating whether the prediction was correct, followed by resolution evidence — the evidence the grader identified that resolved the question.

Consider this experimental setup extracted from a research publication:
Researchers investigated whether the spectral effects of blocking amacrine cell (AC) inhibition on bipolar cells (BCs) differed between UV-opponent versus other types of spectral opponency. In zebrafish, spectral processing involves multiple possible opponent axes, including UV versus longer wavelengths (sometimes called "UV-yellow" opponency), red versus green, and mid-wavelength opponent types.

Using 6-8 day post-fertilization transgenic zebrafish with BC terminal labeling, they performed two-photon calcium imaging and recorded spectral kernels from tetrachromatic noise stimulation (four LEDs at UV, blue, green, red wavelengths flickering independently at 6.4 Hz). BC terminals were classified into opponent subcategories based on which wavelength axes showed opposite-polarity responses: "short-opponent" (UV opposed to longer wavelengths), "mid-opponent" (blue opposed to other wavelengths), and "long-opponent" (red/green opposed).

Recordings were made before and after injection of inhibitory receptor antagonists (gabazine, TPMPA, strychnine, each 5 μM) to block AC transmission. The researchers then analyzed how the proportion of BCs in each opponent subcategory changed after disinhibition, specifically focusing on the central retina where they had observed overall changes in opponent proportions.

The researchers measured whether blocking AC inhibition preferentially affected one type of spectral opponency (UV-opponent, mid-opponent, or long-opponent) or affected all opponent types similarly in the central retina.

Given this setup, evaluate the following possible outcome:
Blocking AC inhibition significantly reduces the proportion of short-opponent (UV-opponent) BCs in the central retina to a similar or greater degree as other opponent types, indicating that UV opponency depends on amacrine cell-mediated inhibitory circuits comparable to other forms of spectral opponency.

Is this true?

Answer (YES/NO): NO